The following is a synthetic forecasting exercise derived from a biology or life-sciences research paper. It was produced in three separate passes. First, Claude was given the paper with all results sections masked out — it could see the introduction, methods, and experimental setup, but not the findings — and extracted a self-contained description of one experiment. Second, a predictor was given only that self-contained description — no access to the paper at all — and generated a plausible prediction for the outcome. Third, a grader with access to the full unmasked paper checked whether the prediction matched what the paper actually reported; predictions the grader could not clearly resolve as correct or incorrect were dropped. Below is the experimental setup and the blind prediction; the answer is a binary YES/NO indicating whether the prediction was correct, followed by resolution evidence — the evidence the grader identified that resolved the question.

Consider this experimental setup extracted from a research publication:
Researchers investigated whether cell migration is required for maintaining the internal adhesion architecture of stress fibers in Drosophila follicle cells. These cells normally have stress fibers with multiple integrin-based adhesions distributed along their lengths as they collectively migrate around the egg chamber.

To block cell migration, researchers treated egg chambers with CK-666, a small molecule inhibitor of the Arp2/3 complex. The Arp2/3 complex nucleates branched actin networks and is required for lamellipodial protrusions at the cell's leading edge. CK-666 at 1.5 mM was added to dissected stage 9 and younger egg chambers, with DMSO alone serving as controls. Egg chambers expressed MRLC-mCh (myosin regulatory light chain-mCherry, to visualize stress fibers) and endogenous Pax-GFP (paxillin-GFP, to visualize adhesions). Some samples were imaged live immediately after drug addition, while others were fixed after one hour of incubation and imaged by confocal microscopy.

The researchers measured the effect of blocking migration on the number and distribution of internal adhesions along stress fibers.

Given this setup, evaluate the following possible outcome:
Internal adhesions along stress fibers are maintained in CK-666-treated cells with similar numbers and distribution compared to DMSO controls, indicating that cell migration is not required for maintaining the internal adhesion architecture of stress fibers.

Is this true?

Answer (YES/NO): NO